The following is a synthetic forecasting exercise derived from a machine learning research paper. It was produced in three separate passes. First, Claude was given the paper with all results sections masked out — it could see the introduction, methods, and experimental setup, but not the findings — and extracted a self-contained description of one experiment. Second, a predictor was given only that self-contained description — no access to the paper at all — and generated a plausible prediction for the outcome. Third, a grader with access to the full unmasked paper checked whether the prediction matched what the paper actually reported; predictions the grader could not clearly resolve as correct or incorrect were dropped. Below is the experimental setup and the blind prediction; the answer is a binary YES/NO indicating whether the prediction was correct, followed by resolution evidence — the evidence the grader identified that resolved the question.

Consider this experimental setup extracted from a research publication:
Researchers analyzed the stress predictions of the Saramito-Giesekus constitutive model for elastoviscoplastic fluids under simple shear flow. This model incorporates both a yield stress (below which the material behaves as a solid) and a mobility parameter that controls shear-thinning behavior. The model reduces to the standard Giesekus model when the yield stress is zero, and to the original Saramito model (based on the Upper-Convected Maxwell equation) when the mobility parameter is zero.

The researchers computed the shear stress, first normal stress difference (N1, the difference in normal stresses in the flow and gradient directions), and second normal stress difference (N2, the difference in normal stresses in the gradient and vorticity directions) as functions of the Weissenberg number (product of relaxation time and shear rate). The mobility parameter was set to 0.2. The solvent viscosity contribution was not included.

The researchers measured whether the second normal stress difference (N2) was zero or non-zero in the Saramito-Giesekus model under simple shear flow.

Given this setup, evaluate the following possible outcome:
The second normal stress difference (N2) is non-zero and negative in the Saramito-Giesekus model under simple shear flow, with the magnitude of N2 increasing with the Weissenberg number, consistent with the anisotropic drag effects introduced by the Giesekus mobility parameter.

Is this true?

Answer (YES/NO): YES